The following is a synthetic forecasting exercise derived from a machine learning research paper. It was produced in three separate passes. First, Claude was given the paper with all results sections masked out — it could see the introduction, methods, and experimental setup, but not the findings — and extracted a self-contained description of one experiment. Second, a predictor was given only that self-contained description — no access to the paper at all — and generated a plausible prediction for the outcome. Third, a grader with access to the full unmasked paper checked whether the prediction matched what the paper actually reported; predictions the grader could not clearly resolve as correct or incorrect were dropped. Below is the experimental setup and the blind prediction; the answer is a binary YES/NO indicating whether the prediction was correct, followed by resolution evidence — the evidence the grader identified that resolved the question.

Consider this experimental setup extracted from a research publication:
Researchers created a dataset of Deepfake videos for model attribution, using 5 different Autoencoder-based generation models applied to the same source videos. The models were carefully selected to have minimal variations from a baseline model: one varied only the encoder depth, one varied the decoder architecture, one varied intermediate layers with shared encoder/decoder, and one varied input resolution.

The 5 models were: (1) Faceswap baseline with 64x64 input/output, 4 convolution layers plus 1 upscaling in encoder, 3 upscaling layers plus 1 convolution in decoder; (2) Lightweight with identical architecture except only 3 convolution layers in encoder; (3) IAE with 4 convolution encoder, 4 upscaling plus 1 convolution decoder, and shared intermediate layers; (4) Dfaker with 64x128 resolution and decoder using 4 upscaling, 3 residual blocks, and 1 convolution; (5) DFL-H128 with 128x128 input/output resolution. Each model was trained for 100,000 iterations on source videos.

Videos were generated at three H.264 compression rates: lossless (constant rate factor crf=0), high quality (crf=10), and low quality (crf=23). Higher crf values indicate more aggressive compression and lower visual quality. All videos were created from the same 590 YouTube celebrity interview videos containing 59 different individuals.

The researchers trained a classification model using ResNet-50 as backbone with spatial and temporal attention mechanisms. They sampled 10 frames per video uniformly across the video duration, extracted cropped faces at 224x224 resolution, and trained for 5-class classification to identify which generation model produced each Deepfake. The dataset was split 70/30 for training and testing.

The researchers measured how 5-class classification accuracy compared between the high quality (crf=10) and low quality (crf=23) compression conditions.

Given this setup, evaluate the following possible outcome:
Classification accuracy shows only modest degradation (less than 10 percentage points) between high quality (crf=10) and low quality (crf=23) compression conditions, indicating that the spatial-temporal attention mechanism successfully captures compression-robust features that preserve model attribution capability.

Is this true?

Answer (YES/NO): NO